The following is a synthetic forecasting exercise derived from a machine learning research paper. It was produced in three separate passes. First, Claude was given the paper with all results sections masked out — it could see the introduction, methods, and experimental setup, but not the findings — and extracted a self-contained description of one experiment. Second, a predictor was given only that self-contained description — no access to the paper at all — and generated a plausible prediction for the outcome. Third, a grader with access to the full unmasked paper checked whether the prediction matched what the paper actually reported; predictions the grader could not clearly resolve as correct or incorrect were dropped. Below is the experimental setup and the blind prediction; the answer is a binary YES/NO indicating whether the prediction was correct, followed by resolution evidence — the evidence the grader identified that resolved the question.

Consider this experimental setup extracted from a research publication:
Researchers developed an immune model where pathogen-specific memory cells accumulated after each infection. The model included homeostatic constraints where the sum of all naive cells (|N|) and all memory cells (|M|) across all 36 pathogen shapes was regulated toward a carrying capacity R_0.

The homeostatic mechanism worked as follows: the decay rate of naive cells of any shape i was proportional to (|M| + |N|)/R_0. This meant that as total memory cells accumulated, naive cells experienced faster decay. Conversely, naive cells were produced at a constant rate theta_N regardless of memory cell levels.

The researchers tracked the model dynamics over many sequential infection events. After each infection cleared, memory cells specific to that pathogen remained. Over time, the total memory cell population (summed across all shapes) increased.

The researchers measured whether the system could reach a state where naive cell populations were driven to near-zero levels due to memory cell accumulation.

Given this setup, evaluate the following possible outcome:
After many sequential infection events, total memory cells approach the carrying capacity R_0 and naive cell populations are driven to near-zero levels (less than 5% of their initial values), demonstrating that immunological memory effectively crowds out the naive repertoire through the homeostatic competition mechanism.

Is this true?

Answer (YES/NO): NO